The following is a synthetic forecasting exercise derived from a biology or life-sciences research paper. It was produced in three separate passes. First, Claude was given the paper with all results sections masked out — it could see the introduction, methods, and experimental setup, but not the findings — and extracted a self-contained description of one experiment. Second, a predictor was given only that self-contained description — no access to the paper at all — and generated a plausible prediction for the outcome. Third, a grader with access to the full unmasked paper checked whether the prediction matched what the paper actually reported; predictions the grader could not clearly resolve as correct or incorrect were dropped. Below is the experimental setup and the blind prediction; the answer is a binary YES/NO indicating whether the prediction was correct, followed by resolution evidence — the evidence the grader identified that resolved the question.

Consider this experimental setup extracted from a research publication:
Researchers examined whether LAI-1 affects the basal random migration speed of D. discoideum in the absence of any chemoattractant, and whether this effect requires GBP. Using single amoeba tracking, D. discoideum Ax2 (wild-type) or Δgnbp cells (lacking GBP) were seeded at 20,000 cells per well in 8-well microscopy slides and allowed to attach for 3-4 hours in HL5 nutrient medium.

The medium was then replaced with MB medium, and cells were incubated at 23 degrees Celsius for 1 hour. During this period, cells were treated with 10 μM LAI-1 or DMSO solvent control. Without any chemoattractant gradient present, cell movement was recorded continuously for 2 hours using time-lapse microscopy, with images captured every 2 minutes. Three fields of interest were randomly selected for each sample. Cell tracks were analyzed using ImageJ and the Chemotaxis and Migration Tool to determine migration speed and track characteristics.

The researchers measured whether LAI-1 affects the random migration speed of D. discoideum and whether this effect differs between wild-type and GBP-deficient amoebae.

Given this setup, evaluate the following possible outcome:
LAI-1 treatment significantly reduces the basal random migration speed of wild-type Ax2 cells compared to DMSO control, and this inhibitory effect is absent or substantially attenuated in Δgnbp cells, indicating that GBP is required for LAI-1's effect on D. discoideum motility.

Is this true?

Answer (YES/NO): YES